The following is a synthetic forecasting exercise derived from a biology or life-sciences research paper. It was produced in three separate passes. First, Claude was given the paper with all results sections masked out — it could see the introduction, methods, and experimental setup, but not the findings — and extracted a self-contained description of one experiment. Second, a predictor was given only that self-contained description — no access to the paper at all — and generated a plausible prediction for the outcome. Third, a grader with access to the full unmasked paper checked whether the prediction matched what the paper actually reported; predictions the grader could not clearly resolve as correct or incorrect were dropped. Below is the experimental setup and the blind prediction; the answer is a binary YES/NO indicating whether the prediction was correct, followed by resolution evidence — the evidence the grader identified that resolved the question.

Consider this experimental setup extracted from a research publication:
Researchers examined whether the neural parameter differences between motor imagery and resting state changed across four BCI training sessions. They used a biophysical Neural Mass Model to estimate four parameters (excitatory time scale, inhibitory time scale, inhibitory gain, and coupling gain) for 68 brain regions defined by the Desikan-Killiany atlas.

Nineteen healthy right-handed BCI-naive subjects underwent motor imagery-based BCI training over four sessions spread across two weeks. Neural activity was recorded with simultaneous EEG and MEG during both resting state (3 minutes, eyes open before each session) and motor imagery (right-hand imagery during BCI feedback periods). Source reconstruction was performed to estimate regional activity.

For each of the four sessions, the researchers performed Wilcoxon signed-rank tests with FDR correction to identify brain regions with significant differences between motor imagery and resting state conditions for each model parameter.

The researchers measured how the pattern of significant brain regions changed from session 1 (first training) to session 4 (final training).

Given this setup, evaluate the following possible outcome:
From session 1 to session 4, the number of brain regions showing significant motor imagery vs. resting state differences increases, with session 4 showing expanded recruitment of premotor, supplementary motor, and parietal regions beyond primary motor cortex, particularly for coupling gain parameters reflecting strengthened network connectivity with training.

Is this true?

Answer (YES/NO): NO